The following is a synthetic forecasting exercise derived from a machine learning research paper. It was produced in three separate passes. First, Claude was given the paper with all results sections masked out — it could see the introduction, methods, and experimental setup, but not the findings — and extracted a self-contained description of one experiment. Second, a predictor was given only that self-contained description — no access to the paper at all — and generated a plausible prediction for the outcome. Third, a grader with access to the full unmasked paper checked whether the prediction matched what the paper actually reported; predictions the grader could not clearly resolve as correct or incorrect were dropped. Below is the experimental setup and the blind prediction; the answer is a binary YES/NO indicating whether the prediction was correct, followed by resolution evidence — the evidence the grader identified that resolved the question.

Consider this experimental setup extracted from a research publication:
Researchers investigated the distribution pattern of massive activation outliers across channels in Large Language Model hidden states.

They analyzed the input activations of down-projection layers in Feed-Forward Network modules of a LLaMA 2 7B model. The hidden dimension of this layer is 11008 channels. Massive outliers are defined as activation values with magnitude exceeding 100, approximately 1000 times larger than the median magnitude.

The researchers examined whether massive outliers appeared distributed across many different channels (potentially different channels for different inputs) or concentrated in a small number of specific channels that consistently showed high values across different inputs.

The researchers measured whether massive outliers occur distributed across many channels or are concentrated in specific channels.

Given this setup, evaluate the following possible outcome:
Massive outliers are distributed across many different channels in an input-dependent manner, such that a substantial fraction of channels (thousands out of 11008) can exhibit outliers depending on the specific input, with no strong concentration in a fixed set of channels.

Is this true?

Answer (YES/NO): NO